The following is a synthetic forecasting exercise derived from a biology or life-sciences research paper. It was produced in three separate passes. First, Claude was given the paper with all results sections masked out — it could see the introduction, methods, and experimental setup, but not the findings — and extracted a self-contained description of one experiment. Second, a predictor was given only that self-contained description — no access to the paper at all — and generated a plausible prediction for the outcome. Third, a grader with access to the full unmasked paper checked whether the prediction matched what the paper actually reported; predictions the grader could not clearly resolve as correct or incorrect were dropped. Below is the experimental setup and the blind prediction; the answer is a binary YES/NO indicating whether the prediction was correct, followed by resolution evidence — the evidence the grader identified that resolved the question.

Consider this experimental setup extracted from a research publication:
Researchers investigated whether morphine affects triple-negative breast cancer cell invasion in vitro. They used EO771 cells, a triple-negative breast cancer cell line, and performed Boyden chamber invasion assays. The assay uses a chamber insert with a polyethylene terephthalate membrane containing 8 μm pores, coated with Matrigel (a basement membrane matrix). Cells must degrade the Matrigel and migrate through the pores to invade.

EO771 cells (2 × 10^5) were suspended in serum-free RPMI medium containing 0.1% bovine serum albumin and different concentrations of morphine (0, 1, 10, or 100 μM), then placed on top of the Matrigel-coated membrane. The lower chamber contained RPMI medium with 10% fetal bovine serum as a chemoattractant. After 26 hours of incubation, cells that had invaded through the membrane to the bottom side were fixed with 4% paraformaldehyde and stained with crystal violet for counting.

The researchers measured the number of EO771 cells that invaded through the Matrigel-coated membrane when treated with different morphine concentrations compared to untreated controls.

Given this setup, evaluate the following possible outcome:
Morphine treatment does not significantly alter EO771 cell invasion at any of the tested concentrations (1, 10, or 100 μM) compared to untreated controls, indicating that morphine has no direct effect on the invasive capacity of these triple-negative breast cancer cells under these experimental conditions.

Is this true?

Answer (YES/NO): NO